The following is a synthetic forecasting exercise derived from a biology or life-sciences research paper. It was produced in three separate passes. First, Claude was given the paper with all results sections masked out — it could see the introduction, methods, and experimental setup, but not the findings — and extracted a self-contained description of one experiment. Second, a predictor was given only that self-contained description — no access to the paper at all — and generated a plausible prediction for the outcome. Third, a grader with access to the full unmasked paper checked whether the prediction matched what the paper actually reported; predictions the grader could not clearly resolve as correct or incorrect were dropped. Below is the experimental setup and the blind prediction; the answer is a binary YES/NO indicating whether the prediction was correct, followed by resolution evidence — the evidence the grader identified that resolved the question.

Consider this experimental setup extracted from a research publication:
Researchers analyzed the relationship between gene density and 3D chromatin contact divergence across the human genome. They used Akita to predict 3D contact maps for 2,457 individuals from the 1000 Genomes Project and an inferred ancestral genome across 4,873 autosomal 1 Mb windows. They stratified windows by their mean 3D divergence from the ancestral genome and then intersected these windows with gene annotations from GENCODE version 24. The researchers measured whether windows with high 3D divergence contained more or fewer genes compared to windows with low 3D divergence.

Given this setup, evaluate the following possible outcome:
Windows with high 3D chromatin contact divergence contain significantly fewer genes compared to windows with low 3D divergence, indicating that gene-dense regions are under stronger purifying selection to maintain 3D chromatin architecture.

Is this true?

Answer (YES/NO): YES